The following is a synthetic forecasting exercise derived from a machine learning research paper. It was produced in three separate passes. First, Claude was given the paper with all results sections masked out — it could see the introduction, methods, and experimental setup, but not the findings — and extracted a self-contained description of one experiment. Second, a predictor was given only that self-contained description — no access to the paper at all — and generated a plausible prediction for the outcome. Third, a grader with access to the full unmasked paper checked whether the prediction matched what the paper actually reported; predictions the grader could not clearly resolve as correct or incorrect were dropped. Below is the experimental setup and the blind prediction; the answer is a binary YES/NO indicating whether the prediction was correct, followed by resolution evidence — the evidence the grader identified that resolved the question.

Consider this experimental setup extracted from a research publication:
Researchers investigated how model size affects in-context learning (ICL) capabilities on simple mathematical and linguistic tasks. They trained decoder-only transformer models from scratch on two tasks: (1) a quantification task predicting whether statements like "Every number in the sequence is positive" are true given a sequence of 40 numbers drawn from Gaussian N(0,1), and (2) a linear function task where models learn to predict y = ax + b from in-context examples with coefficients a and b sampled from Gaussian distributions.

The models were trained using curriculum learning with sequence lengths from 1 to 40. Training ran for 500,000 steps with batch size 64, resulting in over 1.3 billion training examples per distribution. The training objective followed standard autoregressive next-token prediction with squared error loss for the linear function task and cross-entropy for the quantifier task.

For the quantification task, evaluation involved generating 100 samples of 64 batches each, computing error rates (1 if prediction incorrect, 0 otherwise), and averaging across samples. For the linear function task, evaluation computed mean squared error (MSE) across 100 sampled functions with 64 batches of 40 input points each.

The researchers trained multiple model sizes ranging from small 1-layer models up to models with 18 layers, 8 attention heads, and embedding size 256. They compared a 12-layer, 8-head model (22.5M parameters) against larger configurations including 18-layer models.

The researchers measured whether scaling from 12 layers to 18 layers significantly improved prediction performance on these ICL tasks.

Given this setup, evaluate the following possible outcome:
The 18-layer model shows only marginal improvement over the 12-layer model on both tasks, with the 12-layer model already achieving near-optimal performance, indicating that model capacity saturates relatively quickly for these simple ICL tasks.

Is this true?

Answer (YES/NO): YES